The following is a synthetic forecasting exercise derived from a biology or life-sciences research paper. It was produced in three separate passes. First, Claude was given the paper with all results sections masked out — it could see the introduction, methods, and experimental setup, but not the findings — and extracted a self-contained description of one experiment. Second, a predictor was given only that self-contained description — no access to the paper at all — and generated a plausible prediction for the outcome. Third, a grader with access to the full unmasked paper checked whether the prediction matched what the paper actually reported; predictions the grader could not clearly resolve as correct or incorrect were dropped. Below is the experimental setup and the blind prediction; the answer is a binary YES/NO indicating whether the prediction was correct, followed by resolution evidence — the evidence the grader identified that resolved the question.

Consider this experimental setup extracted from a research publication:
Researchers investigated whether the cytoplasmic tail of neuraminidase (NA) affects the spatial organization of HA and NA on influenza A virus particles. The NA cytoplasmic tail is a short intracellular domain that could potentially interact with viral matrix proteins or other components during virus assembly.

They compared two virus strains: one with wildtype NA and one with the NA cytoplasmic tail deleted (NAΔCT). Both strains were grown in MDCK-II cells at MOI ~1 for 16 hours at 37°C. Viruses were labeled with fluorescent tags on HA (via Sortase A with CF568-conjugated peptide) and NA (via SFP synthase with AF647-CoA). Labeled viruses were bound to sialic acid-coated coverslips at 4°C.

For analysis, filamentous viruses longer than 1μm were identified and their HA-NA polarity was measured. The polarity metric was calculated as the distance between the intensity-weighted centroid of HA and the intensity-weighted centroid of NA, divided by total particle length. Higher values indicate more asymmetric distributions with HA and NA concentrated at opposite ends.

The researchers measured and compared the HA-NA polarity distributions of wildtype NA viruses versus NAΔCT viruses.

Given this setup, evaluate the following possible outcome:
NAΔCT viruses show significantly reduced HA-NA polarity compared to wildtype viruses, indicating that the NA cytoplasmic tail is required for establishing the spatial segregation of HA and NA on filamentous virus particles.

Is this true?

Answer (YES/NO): YES